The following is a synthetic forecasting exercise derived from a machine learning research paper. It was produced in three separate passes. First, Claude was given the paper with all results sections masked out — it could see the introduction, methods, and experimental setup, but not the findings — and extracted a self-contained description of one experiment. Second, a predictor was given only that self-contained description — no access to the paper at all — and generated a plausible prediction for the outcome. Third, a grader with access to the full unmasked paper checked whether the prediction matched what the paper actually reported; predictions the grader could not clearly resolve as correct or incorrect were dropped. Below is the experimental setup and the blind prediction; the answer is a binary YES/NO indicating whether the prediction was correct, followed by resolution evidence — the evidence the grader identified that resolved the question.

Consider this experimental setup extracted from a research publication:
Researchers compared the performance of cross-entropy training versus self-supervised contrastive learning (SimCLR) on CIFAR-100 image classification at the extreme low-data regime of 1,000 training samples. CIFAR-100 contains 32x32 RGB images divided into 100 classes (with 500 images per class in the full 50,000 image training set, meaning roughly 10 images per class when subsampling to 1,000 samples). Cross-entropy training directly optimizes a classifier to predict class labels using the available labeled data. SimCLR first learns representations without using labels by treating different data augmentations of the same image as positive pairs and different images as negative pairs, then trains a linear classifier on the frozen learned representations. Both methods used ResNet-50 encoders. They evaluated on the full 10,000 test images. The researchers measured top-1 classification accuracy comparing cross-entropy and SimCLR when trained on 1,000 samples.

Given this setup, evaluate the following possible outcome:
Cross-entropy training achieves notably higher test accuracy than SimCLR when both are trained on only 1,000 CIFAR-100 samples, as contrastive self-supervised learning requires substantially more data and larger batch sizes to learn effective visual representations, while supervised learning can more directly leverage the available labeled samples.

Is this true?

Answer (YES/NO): NO